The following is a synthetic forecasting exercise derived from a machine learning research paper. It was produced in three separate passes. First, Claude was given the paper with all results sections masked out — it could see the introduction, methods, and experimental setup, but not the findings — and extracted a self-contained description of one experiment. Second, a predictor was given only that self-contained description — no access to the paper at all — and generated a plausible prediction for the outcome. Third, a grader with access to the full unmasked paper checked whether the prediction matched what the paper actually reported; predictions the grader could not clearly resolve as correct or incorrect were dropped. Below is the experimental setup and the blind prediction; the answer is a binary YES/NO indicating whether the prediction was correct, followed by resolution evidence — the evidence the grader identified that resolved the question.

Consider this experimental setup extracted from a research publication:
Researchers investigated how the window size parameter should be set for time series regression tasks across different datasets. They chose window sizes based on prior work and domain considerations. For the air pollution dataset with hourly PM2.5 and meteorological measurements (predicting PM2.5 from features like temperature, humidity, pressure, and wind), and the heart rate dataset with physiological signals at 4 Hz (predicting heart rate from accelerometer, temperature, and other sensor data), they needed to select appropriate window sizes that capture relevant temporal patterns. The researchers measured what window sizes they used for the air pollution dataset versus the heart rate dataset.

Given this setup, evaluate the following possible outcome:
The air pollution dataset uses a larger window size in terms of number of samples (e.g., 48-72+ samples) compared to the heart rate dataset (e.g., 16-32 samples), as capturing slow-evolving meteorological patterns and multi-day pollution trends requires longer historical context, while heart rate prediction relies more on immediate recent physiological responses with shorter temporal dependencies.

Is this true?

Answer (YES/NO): NO